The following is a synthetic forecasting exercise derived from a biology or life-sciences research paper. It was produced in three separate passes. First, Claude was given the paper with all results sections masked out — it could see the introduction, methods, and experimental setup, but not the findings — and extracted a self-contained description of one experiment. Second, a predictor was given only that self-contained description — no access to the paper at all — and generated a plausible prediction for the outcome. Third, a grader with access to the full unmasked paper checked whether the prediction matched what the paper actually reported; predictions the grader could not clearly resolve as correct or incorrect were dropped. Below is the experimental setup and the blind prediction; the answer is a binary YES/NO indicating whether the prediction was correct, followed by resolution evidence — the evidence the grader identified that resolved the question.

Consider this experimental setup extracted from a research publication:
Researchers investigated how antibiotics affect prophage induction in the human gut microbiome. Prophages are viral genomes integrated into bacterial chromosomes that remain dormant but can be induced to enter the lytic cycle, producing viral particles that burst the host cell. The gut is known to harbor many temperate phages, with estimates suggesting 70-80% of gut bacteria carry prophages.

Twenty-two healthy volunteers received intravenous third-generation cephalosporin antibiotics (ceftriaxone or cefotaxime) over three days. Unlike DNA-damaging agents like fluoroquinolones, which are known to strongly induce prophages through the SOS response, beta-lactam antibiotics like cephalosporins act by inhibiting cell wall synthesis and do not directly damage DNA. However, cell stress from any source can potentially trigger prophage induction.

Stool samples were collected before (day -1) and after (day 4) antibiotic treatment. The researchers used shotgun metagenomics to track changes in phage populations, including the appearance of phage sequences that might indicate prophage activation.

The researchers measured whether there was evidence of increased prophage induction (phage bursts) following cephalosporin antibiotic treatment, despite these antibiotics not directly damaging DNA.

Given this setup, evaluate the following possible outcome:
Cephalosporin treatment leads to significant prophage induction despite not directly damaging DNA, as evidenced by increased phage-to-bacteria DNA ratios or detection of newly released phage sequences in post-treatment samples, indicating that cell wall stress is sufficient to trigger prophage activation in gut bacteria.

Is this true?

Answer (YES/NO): NO